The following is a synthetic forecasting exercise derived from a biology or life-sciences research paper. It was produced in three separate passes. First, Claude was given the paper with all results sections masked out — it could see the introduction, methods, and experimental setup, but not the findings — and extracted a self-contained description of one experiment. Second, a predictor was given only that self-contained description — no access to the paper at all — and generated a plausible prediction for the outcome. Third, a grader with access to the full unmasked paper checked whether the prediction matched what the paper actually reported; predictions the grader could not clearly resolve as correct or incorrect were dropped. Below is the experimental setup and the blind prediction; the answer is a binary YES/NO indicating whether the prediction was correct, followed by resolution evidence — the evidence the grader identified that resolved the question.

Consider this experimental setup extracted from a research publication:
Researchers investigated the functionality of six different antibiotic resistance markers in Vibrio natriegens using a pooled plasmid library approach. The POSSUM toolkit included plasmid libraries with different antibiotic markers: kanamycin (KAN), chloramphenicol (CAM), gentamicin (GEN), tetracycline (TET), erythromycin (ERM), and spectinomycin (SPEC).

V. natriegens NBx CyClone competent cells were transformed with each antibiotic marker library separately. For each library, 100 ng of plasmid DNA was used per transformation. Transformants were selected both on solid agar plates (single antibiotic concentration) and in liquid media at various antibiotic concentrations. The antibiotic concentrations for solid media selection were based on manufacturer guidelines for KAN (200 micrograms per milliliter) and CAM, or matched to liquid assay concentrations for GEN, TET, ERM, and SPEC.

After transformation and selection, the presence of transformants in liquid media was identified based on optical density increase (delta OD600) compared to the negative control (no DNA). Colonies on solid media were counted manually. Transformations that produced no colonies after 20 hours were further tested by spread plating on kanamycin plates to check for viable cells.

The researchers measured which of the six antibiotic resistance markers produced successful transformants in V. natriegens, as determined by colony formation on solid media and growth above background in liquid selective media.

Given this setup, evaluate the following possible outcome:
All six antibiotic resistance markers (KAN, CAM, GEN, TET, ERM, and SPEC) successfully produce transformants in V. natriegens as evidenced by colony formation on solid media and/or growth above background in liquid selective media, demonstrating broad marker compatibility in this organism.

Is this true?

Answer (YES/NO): YES